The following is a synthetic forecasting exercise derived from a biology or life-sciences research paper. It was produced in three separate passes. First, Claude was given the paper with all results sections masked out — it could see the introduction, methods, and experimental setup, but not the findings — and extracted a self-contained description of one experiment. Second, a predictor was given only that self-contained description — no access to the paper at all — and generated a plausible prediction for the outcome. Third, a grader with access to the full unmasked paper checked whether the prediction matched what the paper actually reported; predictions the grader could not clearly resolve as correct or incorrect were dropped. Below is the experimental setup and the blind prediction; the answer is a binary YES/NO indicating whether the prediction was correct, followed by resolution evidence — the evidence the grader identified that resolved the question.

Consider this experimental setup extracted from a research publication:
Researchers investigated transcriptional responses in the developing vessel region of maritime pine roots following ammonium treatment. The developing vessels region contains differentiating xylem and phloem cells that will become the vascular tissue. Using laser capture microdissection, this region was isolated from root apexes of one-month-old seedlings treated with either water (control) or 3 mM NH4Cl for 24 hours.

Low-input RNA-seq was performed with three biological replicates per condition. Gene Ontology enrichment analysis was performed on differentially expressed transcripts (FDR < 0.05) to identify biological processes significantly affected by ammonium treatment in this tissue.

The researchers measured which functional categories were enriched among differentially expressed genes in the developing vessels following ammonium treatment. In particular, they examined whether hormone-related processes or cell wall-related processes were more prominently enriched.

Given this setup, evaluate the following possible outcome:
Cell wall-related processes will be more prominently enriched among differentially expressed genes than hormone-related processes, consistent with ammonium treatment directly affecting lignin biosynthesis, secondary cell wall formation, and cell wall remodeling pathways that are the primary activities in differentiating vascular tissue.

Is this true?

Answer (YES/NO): NO